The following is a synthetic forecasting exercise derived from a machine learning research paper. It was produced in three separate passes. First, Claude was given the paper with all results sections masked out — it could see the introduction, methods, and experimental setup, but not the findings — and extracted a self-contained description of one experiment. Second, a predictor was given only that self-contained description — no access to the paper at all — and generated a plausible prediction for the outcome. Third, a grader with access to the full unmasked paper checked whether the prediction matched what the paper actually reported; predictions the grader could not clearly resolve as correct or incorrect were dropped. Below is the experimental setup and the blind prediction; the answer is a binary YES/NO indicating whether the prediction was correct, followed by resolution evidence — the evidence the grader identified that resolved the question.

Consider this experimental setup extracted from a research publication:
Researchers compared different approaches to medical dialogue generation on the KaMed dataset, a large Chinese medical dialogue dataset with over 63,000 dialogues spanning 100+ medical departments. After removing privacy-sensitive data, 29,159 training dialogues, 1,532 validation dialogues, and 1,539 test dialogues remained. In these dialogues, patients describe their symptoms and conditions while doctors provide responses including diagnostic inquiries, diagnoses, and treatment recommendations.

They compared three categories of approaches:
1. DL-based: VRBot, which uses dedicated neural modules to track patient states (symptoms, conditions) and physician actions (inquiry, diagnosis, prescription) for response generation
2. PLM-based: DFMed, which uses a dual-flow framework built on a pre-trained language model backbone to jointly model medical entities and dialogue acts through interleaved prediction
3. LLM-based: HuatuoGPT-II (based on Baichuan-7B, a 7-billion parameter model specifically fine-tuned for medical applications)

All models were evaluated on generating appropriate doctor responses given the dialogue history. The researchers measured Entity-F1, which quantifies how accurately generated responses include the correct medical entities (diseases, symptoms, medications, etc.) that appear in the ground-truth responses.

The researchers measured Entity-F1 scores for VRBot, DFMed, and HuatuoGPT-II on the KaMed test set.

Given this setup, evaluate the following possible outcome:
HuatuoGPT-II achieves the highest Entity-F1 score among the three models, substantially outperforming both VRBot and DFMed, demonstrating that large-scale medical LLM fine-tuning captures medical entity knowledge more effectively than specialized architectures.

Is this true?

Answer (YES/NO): NO